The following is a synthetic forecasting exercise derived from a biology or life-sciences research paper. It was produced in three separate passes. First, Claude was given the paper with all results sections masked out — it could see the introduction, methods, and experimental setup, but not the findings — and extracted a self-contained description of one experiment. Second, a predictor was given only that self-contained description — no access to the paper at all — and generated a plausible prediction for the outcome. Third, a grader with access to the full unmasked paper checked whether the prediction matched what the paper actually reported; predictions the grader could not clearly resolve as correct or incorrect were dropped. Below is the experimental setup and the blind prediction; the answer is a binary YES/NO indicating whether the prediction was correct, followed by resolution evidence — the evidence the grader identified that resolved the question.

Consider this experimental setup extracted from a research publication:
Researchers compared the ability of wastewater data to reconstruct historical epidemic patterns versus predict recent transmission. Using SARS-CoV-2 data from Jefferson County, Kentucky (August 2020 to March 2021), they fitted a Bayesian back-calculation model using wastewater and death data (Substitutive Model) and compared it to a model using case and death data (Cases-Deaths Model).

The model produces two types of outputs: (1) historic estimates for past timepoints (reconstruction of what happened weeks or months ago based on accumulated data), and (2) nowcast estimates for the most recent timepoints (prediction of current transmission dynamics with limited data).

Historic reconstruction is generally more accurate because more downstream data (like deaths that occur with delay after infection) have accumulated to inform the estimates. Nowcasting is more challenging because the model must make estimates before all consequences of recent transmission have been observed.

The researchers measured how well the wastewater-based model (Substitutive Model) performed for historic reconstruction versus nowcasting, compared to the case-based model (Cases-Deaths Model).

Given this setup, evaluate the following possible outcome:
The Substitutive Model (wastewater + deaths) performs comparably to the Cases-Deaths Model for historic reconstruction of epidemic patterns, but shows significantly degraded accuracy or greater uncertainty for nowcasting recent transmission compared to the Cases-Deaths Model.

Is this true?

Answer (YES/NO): NO